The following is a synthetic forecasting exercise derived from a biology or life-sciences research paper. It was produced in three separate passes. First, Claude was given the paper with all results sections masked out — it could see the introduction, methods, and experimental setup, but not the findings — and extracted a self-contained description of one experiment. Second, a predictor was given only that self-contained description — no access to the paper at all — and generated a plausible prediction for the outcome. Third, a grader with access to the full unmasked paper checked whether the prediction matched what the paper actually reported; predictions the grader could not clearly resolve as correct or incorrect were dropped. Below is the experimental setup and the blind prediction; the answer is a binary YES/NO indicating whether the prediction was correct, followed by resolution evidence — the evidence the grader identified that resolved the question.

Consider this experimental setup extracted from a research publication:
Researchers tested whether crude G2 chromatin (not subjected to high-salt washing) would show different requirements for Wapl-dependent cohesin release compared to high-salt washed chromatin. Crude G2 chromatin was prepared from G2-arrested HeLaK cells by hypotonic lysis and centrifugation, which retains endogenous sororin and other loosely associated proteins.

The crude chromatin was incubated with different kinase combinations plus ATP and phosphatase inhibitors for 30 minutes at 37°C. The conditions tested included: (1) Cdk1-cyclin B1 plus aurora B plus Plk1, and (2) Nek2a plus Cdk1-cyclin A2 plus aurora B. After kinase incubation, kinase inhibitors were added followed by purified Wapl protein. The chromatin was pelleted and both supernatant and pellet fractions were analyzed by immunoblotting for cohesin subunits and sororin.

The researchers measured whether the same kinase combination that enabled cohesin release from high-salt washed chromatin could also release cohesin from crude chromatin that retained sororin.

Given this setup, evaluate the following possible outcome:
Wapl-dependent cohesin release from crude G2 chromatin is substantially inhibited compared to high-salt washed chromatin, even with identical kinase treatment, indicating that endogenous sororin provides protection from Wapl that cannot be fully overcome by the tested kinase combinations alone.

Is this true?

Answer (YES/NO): NO